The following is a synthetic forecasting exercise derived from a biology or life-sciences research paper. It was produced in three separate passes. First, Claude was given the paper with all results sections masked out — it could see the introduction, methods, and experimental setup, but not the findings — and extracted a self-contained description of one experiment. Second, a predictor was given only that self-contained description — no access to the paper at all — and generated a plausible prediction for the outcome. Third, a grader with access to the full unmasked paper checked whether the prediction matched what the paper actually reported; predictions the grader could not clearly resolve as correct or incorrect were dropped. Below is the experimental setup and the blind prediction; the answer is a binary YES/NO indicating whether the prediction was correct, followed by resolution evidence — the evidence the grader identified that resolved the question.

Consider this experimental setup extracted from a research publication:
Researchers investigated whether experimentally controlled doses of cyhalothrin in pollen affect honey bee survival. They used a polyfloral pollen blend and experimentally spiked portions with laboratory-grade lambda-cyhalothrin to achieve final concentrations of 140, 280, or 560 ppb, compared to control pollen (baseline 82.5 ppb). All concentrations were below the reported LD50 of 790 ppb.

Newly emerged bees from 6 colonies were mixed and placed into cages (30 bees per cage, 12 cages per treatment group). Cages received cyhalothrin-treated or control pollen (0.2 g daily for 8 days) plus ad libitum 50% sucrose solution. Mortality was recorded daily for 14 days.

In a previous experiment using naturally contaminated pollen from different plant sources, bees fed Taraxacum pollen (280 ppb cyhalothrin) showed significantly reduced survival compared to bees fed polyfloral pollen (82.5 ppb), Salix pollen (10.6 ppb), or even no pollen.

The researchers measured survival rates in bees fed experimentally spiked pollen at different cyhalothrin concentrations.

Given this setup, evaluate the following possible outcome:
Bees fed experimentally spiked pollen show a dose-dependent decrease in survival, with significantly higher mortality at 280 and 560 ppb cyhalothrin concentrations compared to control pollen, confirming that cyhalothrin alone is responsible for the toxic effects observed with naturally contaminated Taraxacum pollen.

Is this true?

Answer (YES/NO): NO